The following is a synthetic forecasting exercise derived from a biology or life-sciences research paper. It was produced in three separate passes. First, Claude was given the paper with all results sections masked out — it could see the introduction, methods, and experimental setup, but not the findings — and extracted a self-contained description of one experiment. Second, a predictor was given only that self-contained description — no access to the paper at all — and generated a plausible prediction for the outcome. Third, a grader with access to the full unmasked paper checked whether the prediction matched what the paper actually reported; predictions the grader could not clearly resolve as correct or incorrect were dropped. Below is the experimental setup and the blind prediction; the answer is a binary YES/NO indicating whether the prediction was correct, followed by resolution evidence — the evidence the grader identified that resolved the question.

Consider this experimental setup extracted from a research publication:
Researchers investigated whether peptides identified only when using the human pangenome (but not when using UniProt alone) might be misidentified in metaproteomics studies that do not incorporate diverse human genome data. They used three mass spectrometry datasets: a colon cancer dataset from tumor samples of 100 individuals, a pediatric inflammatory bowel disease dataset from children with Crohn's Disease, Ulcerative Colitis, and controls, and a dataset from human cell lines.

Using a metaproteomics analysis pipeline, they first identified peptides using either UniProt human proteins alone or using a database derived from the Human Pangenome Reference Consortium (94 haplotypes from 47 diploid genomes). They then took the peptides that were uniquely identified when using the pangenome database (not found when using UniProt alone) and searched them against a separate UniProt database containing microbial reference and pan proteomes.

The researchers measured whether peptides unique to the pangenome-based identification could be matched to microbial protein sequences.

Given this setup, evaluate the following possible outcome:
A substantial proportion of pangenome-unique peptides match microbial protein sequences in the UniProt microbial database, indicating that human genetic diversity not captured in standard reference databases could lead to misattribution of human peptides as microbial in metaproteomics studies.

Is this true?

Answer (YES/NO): YES